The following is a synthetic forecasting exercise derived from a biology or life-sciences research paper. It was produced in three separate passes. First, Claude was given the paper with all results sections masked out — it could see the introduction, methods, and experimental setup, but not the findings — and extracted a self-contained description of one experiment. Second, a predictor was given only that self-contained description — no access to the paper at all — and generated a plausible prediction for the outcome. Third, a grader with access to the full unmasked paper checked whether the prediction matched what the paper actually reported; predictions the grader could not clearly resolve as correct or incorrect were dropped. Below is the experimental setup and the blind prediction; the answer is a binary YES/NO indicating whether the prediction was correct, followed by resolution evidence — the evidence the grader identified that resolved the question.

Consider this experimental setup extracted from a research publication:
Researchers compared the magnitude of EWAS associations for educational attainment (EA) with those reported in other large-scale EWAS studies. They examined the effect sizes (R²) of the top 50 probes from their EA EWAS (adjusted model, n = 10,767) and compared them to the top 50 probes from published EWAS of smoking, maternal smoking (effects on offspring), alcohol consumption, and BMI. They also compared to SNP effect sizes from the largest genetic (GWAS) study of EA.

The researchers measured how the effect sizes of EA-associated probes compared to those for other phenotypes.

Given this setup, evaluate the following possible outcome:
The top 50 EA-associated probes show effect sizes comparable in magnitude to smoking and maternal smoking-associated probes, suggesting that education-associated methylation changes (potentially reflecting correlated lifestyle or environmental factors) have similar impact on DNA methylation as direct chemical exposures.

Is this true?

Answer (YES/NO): NO